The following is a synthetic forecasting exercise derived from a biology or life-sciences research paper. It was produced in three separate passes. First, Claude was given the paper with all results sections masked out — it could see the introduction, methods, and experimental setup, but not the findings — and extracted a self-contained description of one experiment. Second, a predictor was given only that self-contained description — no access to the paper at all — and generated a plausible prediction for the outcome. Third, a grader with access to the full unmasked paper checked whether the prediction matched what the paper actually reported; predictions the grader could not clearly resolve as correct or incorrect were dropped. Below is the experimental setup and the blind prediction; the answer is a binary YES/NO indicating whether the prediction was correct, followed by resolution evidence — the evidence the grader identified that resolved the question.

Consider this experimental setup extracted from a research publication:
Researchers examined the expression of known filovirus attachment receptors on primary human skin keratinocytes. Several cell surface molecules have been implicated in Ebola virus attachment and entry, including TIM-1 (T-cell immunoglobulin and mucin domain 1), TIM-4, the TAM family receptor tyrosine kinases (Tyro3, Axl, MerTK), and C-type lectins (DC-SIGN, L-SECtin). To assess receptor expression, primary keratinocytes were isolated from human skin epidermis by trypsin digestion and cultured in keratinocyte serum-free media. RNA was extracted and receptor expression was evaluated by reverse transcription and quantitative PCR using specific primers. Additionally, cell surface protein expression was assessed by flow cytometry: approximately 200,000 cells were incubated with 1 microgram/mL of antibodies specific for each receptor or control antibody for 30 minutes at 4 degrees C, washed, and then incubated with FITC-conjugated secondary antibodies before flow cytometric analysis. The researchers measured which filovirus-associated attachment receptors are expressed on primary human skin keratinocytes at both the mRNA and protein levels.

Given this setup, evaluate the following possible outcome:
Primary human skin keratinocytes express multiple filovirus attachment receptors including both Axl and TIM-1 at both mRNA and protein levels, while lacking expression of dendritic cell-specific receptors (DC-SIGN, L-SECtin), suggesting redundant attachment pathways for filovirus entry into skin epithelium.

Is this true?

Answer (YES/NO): NO